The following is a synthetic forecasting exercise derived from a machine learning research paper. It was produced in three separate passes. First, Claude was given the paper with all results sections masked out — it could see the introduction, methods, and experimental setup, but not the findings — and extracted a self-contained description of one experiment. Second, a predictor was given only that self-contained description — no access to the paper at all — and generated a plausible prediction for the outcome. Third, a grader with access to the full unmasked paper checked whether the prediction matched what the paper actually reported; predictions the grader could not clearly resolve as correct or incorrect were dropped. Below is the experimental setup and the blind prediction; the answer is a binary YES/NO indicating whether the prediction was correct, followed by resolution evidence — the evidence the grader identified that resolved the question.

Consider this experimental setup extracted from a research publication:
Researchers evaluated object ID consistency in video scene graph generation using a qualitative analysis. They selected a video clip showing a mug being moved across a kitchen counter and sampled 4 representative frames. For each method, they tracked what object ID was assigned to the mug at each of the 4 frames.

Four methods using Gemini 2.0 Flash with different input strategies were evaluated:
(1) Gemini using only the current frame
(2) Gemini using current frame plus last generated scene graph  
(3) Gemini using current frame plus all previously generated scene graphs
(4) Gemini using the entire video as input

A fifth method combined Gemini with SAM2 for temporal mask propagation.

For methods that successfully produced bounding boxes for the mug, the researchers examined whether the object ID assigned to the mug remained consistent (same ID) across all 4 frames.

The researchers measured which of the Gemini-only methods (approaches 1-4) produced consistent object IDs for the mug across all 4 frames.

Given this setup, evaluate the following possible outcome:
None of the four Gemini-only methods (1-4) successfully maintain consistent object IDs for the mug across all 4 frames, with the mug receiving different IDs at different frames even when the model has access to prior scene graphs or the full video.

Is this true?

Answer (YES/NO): NO